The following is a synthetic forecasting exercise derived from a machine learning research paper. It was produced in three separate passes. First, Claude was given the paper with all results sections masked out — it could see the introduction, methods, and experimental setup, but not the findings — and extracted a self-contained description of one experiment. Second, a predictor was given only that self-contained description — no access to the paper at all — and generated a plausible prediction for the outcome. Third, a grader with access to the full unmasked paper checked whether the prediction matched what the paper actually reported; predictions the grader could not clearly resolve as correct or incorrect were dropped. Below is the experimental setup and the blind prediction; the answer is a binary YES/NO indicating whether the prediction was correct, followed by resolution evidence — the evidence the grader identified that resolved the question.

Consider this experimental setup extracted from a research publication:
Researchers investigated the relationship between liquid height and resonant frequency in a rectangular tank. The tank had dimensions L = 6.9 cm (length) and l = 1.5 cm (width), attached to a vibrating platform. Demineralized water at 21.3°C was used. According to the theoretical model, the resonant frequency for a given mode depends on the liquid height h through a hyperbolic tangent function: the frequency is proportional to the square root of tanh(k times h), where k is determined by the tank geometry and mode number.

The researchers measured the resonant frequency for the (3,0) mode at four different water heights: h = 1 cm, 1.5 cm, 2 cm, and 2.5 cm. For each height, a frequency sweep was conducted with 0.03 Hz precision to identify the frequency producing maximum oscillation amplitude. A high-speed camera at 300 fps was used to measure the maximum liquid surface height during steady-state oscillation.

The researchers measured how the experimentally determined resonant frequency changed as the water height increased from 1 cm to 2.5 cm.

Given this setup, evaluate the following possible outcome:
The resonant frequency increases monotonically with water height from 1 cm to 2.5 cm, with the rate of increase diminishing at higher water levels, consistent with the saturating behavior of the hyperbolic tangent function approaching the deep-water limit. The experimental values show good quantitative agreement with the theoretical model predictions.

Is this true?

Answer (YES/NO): NO